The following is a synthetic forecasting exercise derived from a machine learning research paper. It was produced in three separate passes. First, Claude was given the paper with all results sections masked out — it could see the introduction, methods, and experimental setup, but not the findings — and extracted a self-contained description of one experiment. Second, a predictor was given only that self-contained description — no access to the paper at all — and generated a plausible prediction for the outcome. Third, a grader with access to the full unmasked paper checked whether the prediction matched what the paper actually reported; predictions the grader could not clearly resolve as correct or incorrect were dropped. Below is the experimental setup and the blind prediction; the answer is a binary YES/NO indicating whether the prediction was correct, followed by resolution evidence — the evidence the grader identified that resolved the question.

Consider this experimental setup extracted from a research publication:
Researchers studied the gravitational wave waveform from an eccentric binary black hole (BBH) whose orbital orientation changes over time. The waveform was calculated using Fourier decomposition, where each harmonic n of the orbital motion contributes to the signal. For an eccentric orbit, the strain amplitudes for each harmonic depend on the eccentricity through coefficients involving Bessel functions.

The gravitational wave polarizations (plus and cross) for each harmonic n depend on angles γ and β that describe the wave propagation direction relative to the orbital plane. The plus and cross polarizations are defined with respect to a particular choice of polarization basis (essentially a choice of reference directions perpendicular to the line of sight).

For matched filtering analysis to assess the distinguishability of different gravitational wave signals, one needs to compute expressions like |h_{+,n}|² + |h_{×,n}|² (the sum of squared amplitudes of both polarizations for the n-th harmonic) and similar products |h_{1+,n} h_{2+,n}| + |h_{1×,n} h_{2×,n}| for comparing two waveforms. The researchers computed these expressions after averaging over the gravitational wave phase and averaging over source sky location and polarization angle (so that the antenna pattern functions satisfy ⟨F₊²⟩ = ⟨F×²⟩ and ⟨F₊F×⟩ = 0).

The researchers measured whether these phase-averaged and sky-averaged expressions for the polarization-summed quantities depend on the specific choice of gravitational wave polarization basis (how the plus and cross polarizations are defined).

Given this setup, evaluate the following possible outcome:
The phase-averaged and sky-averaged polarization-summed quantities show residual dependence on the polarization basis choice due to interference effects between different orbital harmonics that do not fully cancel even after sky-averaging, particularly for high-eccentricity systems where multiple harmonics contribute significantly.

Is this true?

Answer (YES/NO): NO